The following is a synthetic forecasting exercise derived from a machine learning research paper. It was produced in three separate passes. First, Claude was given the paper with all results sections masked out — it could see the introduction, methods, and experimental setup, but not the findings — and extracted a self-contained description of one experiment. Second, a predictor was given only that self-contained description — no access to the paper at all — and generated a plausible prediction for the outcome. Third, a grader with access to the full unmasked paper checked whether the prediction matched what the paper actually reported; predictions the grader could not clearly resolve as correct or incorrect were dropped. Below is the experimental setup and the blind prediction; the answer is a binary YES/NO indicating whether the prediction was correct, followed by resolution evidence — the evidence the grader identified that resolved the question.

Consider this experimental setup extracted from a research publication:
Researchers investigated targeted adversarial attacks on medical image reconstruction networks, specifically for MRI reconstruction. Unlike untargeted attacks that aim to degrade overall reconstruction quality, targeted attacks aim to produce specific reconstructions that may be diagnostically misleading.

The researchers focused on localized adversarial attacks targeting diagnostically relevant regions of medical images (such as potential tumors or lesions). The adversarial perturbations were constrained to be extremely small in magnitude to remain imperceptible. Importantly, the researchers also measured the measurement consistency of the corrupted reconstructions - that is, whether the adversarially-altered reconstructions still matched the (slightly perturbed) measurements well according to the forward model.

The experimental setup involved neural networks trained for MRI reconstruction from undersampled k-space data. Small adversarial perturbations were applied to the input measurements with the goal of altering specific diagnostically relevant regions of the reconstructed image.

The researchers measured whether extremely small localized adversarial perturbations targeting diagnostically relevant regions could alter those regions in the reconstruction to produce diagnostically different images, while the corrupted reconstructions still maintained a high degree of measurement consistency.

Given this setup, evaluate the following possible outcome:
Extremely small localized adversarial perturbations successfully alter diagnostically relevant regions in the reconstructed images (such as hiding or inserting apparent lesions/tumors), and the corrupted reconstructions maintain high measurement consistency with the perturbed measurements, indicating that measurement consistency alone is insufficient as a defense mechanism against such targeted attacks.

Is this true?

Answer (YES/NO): YES